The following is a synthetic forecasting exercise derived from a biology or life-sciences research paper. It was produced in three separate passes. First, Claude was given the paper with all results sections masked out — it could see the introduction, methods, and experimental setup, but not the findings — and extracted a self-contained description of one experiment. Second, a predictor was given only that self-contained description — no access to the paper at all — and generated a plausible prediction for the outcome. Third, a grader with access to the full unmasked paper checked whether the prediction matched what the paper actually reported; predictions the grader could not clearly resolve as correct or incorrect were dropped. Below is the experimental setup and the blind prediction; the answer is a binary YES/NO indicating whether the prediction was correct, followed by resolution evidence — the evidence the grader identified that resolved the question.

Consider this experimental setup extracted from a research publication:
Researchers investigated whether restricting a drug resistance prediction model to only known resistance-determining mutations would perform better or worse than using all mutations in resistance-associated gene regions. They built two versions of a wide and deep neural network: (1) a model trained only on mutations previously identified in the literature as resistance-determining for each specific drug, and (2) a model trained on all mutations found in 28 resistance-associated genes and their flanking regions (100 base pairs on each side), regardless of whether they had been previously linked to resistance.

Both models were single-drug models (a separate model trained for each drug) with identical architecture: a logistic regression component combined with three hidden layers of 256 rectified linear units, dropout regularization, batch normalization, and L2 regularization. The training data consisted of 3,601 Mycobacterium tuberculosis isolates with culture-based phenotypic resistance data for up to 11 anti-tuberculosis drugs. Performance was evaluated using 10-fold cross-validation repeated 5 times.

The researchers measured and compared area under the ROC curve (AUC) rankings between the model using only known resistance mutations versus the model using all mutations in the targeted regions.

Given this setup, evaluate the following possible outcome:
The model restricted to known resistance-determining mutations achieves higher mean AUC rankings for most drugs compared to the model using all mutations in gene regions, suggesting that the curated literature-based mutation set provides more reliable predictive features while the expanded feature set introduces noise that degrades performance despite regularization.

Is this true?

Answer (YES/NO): NO